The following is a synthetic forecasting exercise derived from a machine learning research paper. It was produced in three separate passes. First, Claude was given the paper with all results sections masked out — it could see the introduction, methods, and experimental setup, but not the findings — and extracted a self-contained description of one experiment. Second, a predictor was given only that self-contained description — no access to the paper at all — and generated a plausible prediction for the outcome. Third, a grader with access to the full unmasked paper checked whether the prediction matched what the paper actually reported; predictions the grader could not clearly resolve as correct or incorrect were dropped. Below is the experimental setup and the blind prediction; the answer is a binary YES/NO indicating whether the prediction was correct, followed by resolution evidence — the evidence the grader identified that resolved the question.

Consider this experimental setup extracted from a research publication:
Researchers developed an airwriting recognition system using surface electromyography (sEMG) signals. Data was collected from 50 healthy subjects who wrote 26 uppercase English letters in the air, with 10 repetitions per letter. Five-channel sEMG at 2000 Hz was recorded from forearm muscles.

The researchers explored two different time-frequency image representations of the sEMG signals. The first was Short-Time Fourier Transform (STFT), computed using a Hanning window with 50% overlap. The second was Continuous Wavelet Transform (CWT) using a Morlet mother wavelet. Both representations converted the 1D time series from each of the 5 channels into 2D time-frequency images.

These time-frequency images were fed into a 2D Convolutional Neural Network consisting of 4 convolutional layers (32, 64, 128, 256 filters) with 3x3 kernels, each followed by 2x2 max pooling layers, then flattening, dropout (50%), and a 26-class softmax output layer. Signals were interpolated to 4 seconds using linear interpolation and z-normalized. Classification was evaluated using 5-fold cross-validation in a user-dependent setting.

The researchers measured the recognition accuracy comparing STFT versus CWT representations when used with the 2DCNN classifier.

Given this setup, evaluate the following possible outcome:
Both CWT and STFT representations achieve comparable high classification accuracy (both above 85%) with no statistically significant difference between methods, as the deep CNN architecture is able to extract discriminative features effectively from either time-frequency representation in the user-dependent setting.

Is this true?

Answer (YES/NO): NO